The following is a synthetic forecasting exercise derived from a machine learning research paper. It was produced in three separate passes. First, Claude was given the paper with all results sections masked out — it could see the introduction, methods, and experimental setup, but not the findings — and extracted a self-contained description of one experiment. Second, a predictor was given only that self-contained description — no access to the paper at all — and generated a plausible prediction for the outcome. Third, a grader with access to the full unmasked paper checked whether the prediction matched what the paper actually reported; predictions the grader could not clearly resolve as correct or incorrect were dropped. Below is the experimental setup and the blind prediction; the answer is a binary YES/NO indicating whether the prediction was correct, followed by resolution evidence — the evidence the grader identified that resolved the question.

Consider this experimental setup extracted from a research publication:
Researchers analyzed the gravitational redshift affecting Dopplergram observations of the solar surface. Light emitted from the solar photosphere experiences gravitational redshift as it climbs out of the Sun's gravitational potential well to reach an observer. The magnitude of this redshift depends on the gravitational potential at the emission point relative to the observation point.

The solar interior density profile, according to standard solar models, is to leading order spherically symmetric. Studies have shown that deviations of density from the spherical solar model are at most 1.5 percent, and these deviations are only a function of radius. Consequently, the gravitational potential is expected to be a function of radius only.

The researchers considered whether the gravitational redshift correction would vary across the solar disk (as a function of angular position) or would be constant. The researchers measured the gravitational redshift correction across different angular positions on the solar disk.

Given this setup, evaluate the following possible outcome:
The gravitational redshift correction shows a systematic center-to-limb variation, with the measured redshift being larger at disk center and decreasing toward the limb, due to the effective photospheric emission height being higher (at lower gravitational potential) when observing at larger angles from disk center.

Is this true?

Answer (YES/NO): NO